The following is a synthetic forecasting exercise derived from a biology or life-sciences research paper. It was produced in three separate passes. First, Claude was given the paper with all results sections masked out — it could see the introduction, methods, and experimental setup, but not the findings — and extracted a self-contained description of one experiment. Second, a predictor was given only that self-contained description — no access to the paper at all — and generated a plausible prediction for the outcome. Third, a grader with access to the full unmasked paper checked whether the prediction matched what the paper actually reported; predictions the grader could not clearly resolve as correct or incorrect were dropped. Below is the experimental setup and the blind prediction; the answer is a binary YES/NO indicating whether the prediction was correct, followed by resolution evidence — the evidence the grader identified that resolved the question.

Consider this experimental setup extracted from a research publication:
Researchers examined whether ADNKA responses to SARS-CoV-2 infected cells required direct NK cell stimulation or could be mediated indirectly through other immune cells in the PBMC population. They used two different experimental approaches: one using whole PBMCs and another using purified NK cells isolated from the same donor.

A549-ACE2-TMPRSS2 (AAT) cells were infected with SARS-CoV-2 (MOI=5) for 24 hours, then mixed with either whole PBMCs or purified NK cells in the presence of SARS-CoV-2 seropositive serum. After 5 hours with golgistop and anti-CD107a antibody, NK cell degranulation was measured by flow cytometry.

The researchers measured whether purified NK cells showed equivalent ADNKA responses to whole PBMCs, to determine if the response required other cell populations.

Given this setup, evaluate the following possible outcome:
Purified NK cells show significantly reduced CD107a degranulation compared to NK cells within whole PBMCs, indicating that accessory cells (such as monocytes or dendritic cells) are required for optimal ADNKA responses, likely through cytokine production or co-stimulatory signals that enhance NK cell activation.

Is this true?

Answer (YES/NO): NO